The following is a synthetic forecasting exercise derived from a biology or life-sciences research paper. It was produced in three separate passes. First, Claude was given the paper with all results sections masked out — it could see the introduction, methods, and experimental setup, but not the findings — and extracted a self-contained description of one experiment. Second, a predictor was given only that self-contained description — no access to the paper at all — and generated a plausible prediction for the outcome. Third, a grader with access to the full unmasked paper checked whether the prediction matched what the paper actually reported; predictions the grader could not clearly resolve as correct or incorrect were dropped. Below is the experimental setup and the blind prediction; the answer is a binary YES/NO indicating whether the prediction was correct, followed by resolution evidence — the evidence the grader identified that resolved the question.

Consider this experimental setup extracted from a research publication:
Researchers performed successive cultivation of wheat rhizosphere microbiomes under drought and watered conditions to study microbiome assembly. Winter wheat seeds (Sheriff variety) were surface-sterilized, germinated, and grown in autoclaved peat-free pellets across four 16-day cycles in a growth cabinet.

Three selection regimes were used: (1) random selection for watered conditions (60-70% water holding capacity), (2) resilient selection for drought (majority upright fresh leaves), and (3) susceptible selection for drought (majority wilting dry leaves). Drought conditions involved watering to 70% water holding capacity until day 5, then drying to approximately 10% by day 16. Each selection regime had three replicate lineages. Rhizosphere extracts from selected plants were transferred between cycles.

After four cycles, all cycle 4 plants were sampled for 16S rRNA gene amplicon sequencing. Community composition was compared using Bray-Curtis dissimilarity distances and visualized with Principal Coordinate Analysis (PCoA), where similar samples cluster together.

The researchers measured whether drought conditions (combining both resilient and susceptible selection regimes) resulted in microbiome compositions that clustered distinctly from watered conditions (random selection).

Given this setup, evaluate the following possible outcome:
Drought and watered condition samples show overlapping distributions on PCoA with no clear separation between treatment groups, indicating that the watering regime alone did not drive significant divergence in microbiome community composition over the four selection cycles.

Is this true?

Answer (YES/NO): NO